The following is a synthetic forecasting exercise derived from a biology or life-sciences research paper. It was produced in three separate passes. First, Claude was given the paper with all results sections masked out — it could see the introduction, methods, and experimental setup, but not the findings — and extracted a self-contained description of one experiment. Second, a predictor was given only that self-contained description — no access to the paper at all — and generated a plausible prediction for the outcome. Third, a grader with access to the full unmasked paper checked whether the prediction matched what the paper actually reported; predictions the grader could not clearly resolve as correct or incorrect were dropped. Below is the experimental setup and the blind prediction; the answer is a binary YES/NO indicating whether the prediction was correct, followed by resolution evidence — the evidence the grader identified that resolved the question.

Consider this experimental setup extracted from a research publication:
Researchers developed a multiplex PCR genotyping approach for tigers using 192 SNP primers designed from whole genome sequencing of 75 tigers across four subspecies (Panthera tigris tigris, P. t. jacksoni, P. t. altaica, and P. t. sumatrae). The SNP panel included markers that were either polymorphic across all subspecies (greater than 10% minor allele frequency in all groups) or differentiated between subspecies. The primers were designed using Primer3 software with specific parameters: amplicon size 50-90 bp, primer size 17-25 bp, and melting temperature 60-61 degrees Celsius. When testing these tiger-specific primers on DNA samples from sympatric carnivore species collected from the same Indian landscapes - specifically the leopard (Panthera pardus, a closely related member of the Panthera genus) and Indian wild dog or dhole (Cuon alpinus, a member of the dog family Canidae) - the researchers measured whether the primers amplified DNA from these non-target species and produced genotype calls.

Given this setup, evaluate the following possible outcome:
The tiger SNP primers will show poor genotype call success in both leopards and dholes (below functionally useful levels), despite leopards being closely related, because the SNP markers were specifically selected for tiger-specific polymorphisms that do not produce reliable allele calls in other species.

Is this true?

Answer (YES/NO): NO